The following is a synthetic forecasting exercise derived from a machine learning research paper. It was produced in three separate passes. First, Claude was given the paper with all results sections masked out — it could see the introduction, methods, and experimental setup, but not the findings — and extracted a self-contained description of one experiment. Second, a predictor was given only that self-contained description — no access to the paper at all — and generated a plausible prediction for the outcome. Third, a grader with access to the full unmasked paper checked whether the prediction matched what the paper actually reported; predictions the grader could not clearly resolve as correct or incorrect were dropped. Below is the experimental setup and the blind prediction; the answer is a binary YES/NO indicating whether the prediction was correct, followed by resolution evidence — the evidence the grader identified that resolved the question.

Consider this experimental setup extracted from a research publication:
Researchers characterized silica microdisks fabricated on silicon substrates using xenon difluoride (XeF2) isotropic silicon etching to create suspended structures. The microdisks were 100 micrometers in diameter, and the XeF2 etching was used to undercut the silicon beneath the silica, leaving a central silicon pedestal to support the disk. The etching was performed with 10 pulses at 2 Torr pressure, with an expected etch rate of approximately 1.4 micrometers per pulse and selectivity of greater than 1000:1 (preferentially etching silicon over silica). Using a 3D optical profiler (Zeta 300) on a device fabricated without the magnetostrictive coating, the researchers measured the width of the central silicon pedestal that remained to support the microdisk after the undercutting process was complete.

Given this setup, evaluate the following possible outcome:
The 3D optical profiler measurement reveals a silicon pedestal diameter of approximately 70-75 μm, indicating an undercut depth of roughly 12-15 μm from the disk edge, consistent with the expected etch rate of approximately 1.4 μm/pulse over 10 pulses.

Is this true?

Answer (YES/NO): NO